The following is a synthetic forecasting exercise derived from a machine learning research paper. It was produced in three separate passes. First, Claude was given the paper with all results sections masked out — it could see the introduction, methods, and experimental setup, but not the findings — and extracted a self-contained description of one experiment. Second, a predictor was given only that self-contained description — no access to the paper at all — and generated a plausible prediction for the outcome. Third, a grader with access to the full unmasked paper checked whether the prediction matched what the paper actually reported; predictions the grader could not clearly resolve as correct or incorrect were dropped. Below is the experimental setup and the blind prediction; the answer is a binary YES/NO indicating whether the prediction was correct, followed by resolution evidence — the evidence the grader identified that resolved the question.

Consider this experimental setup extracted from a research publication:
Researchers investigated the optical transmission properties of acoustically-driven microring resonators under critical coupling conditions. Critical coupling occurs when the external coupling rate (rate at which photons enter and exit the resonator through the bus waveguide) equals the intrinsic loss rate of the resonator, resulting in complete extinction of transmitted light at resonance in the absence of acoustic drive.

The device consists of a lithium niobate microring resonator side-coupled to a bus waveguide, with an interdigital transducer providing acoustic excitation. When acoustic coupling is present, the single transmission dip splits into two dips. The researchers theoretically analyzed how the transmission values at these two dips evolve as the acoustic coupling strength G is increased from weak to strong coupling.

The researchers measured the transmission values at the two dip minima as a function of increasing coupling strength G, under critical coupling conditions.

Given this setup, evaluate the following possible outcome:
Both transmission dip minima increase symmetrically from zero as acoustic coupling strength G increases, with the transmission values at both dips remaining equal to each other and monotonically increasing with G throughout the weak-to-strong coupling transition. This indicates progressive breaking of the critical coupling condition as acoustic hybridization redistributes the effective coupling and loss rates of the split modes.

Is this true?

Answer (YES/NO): NO